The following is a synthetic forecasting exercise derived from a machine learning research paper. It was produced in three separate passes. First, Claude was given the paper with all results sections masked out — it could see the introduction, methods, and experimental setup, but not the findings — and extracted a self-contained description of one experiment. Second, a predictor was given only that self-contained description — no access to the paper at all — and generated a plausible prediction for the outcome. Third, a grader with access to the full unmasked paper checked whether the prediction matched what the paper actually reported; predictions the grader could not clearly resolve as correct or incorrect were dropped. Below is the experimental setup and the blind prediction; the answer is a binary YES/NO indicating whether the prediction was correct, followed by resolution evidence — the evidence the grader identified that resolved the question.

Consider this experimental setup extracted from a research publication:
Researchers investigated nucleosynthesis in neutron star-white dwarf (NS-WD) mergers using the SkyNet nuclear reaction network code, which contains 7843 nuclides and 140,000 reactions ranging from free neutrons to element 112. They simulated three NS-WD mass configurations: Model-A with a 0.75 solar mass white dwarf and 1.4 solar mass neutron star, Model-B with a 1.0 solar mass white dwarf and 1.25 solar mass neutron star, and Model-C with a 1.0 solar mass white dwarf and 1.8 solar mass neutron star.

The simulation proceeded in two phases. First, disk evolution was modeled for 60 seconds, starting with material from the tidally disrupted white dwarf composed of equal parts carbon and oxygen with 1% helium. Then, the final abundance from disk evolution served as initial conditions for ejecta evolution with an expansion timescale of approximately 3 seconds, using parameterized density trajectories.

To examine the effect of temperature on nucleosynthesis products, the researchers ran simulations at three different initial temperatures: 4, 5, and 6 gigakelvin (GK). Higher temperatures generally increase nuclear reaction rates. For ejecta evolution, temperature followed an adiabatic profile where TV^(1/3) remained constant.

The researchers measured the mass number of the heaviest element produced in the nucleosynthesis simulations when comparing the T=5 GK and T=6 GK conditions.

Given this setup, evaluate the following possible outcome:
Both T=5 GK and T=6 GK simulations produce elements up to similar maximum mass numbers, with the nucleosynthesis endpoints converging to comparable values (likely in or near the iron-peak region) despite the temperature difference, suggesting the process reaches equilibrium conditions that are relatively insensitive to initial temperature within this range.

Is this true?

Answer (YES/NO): YES